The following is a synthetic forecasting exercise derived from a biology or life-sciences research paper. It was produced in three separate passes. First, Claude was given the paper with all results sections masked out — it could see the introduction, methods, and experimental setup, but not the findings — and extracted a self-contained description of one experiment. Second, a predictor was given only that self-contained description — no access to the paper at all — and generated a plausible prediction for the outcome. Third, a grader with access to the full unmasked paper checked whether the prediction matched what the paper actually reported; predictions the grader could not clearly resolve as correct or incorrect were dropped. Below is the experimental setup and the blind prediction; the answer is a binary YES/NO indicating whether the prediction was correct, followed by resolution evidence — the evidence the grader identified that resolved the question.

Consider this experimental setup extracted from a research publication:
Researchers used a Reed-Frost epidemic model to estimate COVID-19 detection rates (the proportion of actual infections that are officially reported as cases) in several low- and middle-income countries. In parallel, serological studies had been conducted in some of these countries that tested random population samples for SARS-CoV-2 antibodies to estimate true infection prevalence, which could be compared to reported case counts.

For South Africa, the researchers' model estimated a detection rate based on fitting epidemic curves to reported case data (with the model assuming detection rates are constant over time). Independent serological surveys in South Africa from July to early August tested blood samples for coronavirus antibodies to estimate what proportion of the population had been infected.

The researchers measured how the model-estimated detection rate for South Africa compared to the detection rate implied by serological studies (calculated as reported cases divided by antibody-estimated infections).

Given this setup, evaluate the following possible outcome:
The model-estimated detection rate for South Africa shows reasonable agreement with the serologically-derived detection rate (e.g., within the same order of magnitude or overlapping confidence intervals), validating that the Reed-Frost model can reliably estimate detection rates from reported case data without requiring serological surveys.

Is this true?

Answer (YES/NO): YES